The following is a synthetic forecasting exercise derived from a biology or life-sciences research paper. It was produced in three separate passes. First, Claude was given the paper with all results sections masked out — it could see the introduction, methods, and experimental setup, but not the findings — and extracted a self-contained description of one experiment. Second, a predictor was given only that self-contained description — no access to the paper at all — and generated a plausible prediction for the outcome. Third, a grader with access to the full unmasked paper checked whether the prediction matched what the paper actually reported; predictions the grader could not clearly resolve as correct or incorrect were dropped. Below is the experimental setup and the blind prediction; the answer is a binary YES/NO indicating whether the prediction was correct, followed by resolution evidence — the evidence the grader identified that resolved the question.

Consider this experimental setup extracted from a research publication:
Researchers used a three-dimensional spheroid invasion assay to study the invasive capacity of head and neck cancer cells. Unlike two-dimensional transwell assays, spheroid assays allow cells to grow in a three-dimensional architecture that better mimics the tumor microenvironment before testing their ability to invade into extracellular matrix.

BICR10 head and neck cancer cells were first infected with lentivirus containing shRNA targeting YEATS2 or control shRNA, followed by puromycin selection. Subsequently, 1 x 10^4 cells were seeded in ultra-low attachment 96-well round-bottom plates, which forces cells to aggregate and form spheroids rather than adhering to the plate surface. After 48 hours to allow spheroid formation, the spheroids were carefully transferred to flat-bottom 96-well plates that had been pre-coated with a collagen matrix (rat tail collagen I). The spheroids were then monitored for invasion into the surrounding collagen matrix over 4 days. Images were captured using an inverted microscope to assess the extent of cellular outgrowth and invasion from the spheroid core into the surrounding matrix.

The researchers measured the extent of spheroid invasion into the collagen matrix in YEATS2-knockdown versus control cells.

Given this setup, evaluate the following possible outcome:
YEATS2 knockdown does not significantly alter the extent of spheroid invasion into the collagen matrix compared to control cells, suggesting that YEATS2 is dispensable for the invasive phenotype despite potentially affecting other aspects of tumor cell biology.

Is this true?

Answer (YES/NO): NO